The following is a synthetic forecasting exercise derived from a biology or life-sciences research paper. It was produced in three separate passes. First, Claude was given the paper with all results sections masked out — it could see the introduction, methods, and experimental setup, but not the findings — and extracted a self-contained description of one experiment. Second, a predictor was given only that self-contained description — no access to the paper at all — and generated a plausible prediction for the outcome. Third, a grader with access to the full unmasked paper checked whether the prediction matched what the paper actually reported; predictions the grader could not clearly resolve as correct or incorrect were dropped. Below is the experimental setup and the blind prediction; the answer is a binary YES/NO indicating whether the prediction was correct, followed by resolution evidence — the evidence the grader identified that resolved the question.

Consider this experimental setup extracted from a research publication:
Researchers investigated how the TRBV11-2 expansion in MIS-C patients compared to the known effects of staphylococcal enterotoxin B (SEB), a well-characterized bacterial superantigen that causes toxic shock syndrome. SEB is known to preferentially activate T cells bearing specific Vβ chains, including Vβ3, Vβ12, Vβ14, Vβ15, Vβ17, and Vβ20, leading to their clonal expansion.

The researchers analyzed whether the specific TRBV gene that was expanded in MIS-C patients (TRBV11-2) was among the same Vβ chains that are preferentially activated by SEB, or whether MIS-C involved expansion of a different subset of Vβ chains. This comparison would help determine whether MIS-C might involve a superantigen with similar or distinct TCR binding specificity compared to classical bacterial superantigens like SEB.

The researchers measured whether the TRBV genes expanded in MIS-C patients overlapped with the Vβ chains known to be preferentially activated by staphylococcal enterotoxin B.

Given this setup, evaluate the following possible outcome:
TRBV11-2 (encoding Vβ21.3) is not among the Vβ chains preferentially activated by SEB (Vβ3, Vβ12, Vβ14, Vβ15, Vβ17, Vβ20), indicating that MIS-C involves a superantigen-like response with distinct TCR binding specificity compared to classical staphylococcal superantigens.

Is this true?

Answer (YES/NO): YES